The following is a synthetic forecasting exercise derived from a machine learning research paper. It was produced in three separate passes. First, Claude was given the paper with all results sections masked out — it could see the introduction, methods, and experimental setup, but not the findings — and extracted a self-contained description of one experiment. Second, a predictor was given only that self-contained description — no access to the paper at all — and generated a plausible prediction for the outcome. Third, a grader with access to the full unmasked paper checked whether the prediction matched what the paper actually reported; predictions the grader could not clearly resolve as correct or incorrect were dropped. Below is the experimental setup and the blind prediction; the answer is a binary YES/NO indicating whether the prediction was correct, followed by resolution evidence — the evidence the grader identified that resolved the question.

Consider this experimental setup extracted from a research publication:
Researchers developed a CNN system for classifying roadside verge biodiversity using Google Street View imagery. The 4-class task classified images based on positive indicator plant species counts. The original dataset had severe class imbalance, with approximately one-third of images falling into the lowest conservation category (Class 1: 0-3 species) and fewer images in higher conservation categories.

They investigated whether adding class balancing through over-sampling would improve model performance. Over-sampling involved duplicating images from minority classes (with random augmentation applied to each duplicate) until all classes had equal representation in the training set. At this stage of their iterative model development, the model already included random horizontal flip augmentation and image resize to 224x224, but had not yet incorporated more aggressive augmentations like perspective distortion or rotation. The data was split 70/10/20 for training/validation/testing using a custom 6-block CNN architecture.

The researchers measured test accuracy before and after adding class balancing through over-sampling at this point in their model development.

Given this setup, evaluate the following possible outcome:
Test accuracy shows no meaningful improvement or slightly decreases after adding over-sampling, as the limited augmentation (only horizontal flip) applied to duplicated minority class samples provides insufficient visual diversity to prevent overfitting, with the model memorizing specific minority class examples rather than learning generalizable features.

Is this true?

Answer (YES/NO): YES